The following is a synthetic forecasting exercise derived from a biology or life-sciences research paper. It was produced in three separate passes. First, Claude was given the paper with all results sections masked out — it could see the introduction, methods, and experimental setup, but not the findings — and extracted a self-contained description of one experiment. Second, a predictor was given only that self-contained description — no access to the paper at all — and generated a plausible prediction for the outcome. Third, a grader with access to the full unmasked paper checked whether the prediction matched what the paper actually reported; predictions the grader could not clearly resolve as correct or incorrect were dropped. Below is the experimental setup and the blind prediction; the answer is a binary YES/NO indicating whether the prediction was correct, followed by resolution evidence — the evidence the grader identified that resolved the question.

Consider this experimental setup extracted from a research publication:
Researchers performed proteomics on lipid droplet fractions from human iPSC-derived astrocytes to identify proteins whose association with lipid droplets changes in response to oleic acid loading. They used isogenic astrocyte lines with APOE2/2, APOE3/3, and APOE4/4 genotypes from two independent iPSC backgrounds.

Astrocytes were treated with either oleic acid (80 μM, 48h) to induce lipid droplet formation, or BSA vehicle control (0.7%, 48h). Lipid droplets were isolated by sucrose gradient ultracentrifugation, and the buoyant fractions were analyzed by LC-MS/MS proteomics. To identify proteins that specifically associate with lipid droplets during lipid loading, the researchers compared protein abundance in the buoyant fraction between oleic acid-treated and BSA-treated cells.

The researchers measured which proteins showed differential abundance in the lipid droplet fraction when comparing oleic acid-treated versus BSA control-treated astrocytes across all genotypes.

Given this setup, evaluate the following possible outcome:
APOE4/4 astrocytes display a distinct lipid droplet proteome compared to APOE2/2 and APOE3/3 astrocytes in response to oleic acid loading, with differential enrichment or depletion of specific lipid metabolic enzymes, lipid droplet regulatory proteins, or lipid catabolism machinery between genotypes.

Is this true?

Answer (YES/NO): YES